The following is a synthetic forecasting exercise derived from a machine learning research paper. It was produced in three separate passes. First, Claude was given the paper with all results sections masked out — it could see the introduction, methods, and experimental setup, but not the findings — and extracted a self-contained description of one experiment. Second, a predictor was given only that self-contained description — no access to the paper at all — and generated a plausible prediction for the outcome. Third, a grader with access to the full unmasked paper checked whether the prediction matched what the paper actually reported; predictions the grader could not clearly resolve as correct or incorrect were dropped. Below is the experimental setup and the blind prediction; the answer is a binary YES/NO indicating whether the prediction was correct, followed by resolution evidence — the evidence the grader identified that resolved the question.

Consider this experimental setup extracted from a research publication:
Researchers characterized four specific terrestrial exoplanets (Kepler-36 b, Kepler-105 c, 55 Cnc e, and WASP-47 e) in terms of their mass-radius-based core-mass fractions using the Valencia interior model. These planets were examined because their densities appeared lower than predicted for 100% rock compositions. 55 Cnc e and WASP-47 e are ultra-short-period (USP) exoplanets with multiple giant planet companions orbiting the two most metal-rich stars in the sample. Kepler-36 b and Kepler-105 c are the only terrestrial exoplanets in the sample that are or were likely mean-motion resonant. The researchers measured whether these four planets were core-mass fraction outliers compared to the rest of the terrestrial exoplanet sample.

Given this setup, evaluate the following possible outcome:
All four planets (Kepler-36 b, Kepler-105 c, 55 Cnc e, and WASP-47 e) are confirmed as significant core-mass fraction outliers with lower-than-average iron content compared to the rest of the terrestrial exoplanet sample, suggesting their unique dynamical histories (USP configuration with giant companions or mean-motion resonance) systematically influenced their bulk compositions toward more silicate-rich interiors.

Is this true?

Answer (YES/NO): NO